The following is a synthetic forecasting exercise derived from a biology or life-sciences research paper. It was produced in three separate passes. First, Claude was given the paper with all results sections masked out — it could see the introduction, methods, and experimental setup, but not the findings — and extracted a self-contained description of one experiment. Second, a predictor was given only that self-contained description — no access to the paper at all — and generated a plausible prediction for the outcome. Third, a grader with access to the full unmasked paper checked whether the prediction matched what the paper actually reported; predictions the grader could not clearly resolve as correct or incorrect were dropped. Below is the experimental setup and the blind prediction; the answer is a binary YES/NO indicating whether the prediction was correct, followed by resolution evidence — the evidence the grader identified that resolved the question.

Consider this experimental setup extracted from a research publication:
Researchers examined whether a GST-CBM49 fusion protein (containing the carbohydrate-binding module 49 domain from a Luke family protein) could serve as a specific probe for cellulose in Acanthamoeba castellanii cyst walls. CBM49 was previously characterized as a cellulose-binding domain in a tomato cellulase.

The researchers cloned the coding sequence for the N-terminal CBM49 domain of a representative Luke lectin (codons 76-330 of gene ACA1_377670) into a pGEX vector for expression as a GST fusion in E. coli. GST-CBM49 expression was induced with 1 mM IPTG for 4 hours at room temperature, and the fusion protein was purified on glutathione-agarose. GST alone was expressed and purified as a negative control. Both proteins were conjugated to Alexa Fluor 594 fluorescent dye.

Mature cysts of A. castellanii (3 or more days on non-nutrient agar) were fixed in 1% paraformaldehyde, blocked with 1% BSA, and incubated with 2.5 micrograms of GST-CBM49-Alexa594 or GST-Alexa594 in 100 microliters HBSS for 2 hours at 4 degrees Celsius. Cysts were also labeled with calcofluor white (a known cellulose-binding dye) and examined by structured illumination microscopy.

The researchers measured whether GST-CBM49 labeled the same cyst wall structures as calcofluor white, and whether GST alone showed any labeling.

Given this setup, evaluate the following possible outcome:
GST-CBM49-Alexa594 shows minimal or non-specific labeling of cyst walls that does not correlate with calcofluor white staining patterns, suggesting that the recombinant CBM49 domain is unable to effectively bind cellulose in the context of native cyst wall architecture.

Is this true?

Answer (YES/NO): NO